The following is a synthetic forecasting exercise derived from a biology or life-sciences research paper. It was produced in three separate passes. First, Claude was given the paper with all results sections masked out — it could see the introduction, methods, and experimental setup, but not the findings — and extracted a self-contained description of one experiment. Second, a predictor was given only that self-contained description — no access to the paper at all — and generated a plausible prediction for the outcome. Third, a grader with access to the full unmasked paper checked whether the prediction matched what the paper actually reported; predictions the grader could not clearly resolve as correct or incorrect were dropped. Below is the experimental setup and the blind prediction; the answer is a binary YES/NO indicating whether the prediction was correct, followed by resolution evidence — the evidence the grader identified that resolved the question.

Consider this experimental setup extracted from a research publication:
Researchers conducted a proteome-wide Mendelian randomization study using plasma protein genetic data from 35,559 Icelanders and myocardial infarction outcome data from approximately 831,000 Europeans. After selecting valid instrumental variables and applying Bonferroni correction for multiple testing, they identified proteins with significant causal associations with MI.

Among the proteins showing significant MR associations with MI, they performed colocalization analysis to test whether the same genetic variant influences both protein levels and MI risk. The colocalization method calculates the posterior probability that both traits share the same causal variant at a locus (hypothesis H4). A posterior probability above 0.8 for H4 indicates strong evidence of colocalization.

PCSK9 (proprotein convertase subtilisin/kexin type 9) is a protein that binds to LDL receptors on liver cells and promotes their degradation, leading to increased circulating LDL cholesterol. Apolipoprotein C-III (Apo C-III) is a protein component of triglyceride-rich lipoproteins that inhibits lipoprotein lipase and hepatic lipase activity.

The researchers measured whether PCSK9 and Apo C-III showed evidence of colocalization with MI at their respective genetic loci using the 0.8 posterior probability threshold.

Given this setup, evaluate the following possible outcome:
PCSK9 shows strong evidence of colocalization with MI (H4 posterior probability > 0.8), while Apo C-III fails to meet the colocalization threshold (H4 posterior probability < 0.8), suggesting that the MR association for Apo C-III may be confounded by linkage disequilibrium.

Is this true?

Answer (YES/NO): NO